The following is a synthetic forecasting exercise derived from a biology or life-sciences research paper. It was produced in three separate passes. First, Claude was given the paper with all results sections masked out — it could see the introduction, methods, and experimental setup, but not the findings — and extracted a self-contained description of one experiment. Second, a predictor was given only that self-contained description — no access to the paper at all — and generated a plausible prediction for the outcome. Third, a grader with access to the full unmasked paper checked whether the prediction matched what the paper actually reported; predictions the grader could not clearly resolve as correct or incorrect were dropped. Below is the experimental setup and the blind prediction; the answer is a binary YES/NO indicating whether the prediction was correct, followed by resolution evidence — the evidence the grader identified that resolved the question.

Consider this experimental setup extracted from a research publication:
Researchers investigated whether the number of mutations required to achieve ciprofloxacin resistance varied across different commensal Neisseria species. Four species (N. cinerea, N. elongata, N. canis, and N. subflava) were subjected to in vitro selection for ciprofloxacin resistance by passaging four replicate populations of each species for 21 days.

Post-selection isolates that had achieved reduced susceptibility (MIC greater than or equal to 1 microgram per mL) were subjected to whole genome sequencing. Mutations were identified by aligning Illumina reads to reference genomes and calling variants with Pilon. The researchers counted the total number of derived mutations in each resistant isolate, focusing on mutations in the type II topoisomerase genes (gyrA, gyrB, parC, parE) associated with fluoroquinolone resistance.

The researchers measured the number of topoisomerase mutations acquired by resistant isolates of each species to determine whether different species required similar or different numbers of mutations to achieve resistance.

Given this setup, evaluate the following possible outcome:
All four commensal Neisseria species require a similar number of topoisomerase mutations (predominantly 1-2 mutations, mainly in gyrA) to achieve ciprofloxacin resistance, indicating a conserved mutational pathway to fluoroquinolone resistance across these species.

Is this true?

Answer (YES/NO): NO